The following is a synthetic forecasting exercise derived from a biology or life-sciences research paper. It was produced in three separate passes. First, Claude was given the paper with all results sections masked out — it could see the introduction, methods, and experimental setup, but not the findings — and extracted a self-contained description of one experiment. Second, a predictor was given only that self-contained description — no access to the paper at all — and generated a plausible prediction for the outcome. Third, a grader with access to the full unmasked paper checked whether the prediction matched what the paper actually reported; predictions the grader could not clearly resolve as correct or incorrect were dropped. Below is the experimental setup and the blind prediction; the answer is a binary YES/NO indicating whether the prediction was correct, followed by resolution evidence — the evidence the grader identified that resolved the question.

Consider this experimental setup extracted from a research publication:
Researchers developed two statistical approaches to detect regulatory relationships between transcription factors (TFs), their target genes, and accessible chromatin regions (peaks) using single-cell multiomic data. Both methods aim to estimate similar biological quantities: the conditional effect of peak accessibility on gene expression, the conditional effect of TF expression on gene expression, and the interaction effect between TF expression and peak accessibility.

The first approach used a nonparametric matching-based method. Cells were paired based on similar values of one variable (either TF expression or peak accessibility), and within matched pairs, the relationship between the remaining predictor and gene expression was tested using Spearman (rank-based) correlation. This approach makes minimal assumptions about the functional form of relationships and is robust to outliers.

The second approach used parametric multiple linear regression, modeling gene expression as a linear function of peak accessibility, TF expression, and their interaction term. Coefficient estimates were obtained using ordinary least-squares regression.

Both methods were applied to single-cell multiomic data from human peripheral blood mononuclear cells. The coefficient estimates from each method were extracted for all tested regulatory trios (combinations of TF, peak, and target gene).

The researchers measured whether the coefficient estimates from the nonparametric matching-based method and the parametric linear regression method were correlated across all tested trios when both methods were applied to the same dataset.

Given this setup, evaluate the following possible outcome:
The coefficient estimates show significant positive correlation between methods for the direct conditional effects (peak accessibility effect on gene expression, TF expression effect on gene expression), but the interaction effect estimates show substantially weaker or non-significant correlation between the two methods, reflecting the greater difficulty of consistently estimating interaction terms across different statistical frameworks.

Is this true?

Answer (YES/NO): NO